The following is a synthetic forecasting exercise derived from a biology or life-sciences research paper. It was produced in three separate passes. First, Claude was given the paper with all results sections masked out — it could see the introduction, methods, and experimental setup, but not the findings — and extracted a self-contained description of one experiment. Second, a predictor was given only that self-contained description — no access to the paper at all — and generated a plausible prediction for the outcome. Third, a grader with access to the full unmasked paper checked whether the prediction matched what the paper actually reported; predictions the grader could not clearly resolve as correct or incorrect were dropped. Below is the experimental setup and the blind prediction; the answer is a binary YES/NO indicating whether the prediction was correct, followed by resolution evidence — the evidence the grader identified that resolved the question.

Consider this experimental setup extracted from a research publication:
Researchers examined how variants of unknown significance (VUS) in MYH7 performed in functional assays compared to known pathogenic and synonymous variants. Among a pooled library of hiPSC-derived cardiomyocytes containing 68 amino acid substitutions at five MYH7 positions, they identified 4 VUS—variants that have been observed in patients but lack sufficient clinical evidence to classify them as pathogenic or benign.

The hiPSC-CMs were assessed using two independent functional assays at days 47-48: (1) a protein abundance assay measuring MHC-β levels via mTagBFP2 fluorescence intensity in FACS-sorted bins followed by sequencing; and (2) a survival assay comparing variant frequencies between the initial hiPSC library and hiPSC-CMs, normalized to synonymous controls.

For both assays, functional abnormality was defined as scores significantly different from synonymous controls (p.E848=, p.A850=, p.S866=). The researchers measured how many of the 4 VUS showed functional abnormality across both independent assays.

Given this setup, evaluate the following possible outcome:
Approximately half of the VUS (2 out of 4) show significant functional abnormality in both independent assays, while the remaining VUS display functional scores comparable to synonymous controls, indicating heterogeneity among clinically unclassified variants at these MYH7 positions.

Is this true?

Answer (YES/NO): NO